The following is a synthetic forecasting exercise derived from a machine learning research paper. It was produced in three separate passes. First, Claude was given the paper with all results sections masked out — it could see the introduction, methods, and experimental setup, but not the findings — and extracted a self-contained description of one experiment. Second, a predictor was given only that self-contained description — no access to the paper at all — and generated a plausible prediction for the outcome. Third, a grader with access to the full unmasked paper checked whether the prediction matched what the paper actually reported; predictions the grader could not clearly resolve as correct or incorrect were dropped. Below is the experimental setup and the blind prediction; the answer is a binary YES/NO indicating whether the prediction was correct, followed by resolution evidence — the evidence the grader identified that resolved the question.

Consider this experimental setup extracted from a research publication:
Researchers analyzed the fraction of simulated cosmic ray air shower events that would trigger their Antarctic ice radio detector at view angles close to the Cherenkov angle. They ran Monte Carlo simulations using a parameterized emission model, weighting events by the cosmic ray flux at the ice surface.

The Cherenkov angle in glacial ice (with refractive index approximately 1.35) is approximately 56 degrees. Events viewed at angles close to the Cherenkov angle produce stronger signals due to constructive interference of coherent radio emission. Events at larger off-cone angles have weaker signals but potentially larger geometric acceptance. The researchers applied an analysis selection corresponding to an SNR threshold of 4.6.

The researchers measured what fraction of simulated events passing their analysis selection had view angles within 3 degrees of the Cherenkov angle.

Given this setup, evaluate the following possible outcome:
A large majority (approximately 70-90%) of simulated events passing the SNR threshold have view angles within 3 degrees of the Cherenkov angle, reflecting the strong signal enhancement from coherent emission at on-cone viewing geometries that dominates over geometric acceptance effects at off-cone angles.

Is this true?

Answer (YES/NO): YES